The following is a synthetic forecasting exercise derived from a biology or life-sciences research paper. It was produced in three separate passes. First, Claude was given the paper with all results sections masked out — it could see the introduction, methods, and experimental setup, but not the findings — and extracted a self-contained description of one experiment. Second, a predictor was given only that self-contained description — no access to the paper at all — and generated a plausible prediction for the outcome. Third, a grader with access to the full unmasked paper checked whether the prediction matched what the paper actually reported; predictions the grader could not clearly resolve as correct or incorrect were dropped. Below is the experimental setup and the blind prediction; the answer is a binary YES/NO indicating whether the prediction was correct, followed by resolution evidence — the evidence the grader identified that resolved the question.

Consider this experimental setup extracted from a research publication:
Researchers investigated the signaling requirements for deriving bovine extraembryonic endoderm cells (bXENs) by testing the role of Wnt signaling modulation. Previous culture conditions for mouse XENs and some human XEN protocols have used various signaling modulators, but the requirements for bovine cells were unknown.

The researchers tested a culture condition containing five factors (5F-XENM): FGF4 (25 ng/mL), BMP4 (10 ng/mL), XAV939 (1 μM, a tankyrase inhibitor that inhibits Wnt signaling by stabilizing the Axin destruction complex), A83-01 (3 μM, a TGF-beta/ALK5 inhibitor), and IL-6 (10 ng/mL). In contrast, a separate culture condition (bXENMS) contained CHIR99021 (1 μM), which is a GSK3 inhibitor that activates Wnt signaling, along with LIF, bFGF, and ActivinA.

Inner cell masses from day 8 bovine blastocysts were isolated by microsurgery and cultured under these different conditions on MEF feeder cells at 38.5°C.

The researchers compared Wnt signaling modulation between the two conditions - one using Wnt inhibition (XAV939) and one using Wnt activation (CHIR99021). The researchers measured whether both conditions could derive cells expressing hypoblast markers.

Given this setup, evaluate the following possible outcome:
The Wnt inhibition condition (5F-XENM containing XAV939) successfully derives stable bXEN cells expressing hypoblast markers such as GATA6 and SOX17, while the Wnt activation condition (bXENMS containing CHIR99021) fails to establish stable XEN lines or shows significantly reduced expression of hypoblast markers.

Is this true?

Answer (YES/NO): YES